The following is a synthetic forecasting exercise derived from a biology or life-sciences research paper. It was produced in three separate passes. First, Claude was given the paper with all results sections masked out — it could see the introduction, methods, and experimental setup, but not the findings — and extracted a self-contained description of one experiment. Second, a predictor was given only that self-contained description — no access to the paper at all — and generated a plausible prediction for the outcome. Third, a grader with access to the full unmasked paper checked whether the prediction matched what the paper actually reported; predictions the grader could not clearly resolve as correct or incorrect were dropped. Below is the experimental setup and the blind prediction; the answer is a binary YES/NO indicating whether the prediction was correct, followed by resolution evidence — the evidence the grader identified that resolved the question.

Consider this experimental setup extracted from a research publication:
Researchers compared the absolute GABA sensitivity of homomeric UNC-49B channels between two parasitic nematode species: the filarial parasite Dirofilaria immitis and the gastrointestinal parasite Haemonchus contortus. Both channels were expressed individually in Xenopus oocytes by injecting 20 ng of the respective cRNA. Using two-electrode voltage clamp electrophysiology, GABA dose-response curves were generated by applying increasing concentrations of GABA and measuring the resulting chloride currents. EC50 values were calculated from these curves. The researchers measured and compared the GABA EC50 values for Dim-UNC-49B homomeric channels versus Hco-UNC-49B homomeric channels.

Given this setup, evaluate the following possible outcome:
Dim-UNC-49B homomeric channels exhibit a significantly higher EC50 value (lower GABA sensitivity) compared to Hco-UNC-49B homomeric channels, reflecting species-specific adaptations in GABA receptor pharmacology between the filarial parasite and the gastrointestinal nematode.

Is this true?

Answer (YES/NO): YES